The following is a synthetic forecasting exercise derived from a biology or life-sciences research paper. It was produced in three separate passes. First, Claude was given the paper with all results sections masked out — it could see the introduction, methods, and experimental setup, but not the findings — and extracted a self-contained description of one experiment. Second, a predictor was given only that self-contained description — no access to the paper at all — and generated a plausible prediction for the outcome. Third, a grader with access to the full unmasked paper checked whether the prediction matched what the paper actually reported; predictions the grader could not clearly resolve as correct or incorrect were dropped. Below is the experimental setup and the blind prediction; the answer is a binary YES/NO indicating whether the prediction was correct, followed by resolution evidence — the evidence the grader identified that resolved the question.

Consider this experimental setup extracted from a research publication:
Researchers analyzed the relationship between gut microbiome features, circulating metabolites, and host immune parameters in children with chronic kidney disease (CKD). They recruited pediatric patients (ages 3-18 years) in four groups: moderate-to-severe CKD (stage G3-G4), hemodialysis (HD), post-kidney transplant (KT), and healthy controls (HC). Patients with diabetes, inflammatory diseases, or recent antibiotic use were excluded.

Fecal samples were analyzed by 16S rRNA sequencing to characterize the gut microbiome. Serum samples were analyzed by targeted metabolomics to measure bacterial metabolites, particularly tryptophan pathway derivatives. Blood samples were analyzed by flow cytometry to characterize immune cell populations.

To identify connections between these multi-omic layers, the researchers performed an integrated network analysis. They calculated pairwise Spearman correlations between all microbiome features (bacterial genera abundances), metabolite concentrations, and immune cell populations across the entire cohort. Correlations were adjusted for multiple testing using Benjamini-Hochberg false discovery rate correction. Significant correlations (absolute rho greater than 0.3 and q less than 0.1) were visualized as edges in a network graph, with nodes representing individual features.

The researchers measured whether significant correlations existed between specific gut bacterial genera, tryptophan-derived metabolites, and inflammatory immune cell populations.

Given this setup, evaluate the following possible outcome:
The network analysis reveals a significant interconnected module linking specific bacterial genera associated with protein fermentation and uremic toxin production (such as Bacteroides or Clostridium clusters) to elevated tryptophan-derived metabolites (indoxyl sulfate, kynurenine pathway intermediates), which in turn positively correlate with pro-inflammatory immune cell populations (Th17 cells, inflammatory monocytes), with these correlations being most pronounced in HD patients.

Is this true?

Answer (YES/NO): NO